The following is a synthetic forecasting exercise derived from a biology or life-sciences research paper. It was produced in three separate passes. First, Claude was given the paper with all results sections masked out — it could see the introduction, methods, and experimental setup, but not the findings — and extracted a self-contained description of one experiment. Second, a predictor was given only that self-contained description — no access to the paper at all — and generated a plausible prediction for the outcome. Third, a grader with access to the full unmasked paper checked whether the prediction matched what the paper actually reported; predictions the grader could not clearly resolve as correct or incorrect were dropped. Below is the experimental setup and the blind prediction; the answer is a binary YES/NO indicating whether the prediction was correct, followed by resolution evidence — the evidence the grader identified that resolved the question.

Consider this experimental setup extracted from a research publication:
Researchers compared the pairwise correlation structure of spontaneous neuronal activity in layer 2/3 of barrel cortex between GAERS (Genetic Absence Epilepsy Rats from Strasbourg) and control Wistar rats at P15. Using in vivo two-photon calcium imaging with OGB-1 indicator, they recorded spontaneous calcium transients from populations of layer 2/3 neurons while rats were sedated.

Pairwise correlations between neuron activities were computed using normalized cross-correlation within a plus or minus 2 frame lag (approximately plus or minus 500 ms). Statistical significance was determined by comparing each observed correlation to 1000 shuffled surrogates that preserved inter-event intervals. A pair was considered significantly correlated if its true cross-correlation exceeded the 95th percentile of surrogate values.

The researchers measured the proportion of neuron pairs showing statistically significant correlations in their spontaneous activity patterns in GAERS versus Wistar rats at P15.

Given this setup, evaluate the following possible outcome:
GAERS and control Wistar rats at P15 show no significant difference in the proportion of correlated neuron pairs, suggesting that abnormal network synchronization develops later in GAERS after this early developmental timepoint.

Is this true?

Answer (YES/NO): NO